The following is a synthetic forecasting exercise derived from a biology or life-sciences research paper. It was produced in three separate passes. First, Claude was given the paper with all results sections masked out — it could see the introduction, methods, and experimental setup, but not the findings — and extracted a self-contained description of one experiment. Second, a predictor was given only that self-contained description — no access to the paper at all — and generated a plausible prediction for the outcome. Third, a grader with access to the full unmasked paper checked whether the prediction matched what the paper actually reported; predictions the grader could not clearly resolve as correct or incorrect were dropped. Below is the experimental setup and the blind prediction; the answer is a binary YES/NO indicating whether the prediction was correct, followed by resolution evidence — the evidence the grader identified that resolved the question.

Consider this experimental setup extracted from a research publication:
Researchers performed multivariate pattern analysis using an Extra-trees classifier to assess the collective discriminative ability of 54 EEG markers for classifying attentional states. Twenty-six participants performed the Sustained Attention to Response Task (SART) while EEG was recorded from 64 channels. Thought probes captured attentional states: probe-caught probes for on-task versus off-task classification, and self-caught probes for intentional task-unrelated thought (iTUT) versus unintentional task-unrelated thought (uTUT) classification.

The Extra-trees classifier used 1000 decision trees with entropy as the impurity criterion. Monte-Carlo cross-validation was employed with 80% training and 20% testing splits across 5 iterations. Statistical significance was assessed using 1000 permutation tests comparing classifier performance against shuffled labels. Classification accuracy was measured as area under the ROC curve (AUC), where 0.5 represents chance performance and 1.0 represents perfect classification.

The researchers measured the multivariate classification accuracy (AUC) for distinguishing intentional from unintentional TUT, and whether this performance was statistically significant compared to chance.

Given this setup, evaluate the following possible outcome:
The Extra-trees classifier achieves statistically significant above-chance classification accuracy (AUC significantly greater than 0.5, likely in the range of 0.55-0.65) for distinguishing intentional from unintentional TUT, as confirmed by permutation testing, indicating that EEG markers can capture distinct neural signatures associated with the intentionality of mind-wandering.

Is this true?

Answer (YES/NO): YES